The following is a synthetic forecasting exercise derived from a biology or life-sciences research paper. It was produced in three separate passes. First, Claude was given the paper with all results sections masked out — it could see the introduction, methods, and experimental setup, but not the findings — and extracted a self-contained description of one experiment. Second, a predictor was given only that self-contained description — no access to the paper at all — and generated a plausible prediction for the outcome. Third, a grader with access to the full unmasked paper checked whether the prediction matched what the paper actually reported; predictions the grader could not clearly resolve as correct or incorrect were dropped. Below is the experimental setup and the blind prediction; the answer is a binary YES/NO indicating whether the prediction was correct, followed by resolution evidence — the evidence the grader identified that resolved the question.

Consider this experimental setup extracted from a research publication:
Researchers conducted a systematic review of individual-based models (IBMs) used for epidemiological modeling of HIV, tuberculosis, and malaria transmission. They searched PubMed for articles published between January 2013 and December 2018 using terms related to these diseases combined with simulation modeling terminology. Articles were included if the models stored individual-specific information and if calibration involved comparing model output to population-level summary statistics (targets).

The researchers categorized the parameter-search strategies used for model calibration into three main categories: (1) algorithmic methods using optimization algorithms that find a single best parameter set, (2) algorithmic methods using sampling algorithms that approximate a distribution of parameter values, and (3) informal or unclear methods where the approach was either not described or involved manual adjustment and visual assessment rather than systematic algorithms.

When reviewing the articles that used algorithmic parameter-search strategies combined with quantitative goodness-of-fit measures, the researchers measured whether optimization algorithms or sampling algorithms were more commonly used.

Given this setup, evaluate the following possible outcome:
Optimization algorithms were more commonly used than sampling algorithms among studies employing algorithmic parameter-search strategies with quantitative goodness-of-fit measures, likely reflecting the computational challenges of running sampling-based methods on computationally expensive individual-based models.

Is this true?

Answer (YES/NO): NO